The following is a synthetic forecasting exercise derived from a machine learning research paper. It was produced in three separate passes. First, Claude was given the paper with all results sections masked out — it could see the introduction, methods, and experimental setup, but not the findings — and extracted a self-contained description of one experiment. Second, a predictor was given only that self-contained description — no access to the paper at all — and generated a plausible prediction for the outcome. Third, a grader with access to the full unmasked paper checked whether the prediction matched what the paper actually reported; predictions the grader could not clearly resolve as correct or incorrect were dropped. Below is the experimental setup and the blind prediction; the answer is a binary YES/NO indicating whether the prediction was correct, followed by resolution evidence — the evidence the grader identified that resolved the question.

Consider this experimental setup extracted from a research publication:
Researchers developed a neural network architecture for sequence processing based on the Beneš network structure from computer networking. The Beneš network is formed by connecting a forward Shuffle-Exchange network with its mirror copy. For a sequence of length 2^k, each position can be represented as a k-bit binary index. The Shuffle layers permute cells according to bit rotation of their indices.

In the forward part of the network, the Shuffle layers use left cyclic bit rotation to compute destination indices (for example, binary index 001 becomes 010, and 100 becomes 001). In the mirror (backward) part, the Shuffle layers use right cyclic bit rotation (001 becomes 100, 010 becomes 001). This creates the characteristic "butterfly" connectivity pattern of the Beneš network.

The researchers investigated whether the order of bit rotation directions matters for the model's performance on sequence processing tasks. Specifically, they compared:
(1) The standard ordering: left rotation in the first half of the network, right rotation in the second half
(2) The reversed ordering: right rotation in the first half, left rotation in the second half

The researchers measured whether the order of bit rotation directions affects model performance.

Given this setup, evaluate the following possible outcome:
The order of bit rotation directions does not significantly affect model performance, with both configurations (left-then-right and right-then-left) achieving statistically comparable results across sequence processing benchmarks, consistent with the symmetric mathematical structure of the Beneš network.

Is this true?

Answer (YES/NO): YES